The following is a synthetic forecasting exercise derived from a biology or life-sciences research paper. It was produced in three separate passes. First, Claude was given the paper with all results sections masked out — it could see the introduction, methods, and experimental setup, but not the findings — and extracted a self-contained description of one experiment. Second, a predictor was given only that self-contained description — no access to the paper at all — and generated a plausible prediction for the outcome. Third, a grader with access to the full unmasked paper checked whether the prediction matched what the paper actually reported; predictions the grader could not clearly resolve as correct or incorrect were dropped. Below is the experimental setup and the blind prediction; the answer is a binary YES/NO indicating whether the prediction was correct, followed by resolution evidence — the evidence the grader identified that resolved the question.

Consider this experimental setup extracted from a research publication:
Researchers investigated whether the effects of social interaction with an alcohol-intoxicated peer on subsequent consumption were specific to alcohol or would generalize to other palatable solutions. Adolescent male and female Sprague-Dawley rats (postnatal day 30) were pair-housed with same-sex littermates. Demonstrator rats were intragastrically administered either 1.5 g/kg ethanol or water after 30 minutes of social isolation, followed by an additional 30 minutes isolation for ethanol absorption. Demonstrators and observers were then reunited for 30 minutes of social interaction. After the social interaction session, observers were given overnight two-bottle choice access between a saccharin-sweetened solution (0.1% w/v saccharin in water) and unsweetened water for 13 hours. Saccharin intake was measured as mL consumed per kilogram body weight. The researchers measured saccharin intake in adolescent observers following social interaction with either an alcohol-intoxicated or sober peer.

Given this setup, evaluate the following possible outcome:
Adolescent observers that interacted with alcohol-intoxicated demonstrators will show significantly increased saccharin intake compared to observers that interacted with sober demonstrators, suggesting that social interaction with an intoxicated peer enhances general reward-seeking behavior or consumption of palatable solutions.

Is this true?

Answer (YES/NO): NO